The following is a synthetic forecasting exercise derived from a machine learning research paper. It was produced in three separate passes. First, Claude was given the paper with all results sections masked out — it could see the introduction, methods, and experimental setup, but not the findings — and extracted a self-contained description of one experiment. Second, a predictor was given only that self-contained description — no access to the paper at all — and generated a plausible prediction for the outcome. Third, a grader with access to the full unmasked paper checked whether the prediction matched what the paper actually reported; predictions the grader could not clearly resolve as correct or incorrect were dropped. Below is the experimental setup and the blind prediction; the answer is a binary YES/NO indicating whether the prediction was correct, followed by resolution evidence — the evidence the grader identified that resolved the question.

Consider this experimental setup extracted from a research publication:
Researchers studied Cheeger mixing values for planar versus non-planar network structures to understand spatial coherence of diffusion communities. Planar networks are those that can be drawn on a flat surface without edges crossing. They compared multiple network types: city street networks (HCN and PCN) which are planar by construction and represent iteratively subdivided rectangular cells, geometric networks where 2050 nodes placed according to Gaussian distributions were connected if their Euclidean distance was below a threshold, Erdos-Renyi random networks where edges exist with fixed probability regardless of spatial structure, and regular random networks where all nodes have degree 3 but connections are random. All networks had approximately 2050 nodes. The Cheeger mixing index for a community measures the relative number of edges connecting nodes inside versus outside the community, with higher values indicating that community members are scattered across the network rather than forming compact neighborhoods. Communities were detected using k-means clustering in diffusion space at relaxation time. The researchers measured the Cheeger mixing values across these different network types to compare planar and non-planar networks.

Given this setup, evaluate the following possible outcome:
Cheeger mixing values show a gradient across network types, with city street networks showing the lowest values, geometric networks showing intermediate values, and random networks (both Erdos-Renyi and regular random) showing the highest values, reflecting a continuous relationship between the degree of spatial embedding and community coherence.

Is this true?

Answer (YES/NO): YES